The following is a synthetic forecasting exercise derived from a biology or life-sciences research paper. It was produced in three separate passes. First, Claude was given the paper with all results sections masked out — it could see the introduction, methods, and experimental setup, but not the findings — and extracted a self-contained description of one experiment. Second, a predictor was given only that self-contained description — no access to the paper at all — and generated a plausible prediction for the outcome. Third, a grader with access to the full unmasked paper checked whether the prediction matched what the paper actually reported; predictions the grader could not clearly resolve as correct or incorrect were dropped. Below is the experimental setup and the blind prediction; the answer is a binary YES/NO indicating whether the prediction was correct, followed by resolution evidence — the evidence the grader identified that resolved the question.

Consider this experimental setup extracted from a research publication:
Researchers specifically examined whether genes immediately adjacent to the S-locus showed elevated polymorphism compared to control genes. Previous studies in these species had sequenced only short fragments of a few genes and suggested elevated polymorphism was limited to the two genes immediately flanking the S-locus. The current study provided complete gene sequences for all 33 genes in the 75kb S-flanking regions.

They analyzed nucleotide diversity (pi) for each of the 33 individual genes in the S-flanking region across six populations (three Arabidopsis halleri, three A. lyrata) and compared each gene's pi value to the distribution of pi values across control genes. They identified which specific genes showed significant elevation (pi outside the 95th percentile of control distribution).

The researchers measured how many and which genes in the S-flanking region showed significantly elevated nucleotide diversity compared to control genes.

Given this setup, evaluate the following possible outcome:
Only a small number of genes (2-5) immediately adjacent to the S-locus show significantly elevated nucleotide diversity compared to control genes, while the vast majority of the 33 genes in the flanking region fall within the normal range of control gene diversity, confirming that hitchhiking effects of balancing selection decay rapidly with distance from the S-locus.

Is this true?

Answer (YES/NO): NO